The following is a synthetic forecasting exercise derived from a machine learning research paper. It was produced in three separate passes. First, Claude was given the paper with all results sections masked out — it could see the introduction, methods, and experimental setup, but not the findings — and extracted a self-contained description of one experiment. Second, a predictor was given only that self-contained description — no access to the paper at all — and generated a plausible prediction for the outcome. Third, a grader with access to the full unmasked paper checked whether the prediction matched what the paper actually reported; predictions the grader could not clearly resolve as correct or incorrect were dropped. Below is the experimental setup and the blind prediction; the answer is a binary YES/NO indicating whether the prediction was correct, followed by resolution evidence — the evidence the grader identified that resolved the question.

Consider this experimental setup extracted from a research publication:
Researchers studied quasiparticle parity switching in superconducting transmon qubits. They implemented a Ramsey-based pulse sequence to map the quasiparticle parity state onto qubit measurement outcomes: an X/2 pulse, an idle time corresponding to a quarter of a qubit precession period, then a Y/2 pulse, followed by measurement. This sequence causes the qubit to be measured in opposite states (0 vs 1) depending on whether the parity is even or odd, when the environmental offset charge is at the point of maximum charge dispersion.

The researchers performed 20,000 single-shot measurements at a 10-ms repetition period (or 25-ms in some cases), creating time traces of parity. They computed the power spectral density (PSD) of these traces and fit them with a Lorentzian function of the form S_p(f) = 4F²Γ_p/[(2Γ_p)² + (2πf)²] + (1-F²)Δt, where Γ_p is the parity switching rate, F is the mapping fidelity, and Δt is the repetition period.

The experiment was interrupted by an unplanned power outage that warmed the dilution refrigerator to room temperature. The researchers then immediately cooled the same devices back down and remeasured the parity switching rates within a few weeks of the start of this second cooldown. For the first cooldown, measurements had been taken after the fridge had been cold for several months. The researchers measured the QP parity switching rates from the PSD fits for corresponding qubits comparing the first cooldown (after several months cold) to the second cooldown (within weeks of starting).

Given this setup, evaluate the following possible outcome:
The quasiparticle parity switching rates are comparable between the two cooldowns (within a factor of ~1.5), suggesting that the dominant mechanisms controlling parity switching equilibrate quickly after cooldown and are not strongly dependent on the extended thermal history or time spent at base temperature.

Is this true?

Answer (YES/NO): NO